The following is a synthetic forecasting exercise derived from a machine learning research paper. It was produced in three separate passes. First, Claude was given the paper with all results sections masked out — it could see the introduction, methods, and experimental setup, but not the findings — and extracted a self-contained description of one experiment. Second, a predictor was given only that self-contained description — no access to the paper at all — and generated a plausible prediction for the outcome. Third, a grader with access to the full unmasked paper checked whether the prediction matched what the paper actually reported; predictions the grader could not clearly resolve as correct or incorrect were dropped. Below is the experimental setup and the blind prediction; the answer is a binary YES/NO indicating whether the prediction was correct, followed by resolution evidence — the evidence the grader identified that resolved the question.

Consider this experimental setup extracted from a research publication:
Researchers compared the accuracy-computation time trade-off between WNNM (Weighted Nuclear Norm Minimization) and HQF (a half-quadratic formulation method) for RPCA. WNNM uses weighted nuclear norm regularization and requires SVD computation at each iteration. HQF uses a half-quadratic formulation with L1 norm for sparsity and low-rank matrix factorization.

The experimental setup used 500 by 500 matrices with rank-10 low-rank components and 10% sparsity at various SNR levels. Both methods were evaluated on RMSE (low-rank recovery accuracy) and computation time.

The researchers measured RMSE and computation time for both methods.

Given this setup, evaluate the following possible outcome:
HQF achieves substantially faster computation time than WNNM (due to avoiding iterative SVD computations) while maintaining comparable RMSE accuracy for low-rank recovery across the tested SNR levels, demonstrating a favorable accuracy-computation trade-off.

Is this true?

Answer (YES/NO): NO